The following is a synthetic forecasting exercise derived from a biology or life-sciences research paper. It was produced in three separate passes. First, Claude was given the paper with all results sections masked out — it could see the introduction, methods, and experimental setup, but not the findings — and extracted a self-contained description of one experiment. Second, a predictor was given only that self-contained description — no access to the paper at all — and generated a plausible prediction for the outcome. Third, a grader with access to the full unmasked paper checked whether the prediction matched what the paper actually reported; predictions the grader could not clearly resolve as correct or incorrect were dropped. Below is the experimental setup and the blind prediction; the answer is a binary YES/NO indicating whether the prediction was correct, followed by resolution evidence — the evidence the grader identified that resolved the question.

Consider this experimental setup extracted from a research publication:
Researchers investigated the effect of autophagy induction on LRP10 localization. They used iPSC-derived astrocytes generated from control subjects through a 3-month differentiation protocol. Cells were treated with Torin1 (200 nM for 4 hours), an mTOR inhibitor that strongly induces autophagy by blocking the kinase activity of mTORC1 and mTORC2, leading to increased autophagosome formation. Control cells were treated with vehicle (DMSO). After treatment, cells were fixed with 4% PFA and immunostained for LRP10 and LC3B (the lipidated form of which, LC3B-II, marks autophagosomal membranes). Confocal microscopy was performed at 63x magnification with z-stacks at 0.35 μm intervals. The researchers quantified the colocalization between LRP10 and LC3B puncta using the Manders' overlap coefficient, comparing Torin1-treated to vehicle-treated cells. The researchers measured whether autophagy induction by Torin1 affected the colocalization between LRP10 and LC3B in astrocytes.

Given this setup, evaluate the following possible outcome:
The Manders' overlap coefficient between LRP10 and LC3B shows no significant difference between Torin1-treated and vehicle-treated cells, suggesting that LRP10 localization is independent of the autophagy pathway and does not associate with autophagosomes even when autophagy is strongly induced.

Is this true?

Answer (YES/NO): NO